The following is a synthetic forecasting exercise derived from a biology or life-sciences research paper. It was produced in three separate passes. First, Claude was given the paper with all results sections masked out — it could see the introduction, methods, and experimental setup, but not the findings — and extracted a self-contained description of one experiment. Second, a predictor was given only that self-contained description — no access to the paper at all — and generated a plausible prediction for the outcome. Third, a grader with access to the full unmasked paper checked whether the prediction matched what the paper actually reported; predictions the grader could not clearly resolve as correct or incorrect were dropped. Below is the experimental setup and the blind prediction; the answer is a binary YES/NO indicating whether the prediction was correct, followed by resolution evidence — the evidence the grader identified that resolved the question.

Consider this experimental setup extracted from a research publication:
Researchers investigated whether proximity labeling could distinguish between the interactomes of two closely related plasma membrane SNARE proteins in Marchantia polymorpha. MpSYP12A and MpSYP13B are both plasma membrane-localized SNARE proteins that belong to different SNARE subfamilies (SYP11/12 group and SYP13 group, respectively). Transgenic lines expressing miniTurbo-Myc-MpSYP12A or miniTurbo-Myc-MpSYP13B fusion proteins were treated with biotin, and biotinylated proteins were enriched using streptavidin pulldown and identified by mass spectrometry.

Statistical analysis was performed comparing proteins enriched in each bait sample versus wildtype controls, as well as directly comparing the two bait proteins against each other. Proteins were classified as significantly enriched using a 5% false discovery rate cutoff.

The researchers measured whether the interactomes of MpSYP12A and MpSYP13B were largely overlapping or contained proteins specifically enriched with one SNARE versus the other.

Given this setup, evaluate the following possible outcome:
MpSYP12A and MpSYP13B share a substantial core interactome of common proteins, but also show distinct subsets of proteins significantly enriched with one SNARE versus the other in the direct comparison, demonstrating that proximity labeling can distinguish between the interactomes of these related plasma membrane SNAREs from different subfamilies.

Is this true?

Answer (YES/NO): YES